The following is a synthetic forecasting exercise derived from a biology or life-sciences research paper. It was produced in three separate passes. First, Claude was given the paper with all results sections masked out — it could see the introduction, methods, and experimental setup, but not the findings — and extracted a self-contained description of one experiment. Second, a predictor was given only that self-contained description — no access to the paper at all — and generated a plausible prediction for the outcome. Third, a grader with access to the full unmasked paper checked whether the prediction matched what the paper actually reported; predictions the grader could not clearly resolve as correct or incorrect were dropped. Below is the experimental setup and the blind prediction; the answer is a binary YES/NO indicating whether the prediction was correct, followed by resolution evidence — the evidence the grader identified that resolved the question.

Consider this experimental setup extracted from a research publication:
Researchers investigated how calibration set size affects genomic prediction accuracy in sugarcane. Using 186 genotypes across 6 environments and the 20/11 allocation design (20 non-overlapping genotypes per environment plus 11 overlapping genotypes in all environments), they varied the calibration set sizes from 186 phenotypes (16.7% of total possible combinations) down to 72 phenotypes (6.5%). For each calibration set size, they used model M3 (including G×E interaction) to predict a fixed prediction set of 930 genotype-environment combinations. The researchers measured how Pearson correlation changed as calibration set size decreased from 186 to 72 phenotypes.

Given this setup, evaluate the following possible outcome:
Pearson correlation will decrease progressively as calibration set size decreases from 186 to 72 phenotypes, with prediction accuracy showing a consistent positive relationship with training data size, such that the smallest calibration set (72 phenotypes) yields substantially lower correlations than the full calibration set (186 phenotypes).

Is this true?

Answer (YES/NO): NO